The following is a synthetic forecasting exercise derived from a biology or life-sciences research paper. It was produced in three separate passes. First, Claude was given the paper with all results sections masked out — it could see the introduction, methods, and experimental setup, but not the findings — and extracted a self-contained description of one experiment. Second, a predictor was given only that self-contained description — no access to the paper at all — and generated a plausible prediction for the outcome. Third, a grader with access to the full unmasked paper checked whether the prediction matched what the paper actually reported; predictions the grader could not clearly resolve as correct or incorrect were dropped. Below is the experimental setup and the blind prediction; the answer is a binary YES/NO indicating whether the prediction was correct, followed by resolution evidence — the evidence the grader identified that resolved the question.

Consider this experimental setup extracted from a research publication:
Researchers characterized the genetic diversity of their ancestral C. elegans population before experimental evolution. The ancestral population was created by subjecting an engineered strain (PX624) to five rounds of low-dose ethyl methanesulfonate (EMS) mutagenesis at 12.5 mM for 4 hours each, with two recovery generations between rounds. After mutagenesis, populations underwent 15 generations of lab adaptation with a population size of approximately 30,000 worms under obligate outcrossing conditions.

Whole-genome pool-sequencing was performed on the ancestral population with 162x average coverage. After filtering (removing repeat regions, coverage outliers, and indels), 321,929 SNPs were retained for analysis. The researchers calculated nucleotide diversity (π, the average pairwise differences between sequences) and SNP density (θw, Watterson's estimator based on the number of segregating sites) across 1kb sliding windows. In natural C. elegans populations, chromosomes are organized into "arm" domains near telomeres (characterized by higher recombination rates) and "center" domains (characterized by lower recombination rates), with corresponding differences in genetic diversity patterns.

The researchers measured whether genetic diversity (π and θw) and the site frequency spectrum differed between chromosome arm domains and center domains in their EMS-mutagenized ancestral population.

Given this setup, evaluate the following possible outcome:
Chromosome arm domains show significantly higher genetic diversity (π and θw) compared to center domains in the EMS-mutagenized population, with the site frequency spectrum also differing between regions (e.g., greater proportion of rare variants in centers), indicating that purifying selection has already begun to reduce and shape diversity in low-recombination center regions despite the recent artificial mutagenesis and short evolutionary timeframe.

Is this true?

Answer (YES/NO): NO